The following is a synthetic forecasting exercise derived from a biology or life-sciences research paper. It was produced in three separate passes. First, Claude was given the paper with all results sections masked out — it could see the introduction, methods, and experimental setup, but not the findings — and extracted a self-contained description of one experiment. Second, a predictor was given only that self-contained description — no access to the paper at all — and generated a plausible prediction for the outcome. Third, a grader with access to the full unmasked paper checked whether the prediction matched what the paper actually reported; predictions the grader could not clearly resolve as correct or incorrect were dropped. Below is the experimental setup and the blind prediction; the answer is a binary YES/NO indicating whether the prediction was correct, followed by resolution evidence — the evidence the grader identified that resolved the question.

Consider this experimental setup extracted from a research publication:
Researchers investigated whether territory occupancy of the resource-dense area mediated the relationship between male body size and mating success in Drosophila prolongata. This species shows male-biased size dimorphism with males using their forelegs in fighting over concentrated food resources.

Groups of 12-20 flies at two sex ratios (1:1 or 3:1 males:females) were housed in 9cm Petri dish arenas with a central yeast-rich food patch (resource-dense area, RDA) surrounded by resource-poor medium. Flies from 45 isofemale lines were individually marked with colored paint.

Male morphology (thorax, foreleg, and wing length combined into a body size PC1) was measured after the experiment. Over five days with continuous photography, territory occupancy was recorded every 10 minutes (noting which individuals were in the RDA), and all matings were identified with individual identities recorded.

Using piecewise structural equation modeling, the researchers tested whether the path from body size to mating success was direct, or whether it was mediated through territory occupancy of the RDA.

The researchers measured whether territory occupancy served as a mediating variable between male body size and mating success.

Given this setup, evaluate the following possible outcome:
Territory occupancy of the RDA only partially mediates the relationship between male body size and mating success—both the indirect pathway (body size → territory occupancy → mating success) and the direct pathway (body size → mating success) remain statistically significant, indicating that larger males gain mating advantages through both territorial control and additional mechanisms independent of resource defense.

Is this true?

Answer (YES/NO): NO